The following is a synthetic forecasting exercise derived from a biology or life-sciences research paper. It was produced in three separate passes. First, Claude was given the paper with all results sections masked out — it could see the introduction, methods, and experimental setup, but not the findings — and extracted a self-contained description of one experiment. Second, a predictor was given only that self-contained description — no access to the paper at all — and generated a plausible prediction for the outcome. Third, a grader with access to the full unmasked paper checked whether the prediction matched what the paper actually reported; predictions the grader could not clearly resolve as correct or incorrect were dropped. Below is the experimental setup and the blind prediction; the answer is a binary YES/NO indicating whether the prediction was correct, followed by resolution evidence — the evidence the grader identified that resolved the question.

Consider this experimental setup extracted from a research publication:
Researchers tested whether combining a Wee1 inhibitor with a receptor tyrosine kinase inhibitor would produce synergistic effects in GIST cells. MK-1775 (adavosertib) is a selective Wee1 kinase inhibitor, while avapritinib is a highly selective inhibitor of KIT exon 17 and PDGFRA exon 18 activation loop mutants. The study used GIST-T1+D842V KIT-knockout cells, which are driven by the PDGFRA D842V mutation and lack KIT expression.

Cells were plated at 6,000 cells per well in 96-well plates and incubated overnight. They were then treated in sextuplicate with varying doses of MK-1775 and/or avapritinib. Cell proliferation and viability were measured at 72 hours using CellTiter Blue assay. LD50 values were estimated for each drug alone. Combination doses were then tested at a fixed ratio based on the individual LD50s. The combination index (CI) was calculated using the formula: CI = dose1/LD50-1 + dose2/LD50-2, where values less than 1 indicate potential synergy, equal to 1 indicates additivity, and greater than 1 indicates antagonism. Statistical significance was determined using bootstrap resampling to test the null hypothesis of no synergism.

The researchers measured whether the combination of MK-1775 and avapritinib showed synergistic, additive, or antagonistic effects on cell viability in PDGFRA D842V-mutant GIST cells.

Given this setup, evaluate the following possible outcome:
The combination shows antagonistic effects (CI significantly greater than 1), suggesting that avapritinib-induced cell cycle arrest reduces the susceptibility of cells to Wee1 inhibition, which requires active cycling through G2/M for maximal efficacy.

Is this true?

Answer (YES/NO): NO